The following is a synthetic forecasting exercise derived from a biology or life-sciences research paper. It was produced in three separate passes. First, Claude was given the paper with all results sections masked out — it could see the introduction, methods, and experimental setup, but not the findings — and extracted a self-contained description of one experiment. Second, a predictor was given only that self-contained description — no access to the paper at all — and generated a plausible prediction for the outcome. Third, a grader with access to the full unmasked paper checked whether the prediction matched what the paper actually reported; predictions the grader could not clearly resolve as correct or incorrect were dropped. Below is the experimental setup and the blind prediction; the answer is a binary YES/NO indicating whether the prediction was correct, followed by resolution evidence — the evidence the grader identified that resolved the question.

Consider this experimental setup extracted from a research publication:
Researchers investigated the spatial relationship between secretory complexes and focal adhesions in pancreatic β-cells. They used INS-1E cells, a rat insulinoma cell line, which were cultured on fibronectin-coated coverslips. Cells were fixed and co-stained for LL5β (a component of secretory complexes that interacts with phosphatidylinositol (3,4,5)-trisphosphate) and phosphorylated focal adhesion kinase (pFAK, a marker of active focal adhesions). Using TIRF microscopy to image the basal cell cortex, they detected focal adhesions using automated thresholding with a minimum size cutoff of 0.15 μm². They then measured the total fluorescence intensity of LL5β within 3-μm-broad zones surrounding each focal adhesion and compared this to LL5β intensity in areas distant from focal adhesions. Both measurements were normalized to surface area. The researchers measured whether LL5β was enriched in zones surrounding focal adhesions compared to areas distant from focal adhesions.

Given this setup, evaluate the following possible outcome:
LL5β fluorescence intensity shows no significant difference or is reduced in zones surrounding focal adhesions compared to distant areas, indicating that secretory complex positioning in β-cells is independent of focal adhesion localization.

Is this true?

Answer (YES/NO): NO